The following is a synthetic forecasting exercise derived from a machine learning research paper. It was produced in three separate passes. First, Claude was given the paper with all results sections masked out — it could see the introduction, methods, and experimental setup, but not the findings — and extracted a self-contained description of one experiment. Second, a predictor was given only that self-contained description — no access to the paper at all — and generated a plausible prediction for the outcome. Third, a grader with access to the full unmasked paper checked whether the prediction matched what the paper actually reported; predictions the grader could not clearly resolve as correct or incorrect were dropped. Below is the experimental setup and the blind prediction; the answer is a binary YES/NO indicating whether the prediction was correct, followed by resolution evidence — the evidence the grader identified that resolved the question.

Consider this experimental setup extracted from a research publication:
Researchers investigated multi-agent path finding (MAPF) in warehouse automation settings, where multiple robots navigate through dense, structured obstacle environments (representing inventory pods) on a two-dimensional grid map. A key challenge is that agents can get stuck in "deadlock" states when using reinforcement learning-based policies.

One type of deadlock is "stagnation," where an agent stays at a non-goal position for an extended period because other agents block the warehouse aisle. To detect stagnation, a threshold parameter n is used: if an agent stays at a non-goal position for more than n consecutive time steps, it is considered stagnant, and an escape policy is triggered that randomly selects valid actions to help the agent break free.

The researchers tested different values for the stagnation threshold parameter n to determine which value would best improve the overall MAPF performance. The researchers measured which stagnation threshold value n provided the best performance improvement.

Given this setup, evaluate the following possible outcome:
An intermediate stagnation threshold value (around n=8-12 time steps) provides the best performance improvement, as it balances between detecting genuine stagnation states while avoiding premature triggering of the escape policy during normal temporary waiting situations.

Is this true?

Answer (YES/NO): NO